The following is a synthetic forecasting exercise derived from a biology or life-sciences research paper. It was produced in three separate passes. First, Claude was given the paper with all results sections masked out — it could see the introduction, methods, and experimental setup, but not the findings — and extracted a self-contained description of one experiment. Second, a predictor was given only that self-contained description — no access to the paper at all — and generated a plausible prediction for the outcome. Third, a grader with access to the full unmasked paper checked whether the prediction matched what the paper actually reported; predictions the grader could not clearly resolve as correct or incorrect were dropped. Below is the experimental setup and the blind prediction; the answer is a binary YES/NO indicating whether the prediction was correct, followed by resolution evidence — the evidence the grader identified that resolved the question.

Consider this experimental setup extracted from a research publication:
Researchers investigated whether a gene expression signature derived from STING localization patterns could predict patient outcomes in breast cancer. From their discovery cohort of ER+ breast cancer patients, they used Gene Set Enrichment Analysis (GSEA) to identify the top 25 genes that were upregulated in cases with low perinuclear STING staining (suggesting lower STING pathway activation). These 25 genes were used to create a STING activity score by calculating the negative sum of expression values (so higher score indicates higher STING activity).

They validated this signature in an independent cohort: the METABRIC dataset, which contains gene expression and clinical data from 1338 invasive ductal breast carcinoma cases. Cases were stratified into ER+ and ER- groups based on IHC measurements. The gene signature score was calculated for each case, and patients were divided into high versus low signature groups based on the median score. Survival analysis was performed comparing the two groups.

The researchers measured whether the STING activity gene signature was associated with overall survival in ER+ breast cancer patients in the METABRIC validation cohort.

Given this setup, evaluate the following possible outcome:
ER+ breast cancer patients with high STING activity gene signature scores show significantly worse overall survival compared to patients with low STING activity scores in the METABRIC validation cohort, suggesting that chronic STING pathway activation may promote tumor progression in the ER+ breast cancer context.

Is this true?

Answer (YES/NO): NO